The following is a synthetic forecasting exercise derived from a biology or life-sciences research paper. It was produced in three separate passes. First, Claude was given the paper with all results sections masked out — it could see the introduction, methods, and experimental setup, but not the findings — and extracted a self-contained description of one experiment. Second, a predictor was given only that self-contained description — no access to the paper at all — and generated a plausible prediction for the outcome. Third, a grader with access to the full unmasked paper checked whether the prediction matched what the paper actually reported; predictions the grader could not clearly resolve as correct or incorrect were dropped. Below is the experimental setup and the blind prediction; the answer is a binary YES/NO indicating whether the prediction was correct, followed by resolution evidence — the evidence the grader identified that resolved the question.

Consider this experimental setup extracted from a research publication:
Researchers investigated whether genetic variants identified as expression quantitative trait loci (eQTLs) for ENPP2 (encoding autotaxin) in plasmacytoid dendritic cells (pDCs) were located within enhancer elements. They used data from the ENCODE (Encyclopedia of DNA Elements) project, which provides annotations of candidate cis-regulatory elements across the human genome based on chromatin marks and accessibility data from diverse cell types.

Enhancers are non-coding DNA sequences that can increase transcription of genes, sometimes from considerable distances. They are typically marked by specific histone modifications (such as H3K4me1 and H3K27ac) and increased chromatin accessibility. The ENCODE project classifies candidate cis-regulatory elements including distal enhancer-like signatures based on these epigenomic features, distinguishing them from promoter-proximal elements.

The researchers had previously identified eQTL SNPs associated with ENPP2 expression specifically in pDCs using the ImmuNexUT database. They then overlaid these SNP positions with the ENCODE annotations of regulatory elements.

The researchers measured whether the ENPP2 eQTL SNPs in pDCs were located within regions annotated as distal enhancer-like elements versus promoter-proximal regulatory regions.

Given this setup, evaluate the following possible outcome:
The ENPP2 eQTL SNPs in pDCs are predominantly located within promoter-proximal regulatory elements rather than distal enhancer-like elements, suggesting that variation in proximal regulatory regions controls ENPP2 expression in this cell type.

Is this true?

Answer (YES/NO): NO